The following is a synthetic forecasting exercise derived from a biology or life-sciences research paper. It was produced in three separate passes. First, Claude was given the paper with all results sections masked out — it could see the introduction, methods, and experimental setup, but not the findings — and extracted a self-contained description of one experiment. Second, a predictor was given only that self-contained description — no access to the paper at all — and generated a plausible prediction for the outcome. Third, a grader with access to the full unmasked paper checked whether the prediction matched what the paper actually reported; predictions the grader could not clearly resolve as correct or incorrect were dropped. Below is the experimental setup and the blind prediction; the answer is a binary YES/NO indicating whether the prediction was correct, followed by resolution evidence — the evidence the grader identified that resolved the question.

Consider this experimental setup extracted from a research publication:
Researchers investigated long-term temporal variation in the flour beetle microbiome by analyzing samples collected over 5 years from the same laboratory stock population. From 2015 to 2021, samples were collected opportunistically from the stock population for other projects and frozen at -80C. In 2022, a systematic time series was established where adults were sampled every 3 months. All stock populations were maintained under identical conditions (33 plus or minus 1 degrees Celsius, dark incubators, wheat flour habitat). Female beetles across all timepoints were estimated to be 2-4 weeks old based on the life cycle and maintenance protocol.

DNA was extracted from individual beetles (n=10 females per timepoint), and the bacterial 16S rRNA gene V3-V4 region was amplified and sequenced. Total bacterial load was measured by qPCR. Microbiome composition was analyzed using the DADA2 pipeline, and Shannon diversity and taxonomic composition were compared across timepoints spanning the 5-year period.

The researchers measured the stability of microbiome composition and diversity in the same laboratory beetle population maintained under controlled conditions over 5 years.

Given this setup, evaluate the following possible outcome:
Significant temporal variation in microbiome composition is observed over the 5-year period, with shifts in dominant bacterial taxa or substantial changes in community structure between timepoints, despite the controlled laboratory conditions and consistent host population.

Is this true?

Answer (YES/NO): YES